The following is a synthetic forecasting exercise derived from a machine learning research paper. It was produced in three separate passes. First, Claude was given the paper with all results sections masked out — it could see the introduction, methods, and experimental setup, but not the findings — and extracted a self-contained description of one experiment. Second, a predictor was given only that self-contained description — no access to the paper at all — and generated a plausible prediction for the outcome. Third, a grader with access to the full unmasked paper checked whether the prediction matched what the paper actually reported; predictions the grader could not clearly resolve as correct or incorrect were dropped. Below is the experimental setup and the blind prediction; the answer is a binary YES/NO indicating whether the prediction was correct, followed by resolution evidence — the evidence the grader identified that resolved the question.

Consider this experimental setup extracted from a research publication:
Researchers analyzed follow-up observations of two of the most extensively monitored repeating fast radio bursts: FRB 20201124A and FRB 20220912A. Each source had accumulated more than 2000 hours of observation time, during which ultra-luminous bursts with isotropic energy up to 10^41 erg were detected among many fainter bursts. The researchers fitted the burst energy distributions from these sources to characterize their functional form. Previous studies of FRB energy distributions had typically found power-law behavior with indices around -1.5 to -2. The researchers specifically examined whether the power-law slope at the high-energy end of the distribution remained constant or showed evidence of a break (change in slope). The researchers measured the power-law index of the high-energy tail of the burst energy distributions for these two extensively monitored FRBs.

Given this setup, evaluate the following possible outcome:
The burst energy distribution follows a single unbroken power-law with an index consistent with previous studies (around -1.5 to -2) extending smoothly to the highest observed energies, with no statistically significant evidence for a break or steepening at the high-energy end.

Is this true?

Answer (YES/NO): NO